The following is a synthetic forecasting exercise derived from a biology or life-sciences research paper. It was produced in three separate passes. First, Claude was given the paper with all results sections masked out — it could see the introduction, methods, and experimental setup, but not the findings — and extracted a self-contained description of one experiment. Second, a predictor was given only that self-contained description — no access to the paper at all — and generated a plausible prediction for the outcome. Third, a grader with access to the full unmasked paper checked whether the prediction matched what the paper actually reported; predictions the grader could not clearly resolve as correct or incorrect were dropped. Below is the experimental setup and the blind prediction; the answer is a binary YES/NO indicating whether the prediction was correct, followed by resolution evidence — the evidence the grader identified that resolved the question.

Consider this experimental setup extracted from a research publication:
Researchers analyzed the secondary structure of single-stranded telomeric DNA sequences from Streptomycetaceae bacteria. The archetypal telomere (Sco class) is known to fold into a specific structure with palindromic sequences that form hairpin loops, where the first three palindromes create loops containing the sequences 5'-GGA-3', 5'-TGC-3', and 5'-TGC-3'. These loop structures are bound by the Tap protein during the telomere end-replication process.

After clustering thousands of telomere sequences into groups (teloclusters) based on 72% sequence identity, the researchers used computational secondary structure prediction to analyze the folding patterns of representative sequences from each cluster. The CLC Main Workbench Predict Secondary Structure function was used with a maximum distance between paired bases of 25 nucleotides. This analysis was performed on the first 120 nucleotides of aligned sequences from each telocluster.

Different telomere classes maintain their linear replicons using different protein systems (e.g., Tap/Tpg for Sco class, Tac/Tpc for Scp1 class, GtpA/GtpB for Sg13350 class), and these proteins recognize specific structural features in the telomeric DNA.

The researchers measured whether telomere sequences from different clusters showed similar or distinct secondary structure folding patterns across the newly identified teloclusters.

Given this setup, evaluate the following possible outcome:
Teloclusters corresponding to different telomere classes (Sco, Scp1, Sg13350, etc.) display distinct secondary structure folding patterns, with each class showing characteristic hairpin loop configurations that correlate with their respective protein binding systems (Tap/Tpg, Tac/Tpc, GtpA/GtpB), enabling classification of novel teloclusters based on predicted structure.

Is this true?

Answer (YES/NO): YES